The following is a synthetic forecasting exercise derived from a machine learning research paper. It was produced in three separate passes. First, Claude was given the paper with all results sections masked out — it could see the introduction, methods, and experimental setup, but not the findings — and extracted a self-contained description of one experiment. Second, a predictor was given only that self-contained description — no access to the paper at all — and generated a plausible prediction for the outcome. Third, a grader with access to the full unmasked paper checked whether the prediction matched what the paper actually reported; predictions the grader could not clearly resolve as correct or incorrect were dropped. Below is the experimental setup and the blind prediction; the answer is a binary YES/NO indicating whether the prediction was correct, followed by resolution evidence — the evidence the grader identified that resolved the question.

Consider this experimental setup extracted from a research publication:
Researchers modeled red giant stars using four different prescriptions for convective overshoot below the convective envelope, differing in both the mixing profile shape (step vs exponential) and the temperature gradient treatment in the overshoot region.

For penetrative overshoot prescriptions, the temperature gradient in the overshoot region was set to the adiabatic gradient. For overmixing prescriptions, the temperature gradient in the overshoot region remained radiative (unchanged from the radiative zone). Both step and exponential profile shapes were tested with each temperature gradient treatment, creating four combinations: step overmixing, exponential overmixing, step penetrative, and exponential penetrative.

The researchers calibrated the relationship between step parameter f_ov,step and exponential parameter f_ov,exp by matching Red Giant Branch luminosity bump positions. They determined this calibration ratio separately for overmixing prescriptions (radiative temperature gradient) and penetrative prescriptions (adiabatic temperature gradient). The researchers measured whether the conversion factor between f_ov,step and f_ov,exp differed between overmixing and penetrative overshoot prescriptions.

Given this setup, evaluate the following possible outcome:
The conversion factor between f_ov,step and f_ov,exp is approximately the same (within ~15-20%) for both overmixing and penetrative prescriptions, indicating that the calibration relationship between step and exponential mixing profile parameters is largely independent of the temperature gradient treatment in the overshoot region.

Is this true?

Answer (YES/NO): YES